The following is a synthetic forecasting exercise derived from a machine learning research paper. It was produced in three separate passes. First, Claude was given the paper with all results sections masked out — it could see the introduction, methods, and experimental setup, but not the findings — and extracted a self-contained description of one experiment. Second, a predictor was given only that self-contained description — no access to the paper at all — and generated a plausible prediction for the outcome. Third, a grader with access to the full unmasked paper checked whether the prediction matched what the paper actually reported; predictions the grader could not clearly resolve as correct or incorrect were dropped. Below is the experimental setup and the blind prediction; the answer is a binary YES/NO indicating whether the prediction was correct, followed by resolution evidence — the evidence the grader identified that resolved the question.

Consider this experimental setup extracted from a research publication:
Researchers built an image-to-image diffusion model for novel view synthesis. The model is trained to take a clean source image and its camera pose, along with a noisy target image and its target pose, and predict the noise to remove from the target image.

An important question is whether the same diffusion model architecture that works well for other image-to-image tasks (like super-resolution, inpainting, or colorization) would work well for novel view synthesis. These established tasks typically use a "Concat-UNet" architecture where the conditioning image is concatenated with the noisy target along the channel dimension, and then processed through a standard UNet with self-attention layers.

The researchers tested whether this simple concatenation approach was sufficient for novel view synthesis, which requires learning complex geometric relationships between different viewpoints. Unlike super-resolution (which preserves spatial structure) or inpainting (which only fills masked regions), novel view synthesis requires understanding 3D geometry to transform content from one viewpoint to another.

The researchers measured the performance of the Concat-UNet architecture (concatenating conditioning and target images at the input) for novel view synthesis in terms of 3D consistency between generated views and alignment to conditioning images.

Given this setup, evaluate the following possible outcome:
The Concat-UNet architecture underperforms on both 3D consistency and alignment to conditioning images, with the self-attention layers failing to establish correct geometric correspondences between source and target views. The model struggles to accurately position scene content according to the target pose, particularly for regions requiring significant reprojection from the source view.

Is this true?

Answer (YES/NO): YES